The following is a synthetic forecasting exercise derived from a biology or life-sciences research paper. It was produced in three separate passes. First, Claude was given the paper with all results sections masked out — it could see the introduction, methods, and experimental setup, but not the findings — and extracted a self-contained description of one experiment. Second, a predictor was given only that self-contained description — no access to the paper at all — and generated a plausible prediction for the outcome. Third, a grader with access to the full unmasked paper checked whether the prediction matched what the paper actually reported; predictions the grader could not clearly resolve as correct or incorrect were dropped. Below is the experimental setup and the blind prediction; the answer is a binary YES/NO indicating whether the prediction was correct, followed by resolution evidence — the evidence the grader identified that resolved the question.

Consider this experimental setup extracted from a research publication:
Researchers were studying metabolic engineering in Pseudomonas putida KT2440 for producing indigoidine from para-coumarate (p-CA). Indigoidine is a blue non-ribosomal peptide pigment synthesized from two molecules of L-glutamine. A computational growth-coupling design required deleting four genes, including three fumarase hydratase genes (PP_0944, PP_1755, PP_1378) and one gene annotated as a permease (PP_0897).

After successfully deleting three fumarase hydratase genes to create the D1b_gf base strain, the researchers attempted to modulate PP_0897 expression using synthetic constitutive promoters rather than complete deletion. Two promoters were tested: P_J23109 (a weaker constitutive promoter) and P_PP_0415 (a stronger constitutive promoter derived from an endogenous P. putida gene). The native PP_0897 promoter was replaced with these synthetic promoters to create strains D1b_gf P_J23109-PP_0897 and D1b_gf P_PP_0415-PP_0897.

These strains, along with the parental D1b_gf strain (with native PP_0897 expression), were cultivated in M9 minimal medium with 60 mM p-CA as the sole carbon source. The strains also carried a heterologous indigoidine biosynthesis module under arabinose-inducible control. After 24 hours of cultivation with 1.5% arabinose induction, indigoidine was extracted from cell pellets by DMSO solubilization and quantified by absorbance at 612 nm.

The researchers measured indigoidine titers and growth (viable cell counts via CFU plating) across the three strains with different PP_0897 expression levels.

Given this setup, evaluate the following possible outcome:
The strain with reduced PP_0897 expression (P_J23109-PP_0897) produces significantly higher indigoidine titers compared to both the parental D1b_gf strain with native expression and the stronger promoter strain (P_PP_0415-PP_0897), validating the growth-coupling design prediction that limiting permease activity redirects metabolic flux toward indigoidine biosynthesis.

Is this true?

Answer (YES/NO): NO